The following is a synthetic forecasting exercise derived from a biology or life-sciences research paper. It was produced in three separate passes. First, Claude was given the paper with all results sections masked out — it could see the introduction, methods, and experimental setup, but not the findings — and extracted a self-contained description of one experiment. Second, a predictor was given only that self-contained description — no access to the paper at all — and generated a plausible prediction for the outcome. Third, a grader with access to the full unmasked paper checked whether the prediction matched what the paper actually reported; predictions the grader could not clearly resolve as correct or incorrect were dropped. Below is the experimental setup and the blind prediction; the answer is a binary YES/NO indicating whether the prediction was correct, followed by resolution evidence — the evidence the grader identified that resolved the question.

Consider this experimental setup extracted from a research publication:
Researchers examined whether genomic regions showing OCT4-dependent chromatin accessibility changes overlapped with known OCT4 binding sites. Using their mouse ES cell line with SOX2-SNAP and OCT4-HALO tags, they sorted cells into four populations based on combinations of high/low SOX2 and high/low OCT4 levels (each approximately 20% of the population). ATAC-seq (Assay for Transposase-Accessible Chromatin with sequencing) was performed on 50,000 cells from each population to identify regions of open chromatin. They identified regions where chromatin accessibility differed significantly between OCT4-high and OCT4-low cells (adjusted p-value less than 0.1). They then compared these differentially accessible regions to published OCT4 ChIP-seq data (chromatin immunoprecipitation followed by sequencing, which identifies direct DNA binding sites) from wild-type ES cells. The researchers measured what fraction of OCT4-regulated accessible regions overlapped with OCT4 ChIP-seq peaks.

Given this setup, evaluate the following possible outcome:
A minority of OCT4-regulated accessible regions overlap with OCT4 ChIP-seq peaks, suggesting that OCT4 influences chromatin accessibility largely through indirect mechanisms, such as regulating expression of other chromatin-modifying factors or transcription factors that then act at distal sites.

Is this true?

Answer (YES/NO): NO